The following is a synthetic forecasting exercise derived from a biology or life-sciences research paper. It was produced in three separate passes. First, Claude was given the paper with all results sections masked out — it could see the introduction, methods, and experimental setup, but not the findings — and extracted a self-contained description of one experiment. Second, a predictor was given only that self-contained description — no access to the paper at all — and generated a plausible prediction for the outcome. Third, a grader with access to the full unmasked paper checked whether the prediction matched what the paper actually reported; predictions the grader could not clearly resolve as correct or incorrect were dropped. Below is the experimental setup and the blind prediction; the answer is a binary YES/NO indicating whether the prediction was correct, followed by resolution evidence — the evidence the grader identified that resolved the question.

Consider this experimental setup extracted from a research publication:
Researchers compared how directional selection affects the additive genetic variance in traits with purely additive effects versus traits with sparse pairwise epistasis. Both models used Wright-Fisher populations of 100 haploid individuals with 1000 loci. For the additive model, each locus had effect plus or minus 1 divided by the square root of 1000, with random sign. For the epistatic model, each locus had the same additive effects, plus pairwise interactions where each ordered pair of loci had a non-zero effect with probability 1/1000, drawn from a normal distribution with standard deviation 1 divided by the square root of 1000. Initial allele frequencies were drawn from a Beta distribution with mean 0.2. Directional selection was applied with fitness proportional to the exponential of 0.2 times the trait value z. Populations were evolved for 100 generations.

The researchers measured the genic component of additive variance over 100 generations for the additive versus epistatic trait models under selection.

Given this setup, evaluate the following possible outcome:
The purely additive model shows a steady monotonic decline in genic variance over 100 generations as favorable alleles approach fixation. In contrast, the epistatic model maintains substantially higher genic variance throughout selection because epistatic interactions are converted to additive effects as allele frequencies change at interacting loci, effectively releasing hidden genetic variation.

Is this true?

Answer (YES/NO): NO